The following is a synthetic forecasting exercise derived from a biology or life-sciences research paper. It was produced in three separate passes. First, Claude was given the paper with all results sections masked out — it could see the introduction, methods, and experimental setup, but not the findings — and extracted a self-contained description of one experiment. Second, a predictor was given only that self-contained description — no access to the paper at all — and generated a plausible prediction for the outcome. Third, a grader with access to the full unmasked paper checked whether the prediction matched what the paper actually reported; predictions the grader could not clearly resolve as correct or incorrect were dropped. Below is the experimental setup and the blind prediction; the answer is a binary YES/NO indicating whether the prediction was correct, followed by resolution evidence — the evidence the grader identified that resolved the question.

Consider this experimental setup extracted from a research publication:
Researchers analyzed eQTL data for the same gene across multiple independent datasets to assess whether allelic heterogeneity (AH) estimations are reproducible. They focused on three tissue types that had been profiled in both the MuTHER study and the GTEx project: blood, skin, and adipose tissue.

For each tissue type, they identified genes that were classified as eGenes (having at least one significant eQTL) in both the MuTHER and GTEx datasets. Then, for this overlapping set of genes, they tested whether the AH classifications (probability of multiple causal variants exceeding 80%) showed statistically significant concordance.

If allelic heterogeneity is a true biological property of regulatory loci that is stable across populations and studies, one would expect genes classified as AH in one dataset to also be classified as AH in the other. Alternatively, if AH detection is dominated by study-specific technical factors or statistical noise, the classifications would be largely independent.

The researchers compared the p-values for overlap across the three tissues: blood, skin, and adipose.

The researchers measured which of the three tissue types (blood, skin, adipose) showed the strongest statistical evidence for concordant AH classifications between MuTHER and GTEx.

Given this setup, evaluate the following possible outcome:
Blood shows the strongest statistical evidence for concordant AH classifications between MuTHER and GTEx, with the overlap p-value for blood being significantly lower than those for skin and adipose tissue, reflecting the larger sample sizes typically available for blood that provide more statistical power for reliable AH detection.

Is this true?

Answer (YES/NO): NO